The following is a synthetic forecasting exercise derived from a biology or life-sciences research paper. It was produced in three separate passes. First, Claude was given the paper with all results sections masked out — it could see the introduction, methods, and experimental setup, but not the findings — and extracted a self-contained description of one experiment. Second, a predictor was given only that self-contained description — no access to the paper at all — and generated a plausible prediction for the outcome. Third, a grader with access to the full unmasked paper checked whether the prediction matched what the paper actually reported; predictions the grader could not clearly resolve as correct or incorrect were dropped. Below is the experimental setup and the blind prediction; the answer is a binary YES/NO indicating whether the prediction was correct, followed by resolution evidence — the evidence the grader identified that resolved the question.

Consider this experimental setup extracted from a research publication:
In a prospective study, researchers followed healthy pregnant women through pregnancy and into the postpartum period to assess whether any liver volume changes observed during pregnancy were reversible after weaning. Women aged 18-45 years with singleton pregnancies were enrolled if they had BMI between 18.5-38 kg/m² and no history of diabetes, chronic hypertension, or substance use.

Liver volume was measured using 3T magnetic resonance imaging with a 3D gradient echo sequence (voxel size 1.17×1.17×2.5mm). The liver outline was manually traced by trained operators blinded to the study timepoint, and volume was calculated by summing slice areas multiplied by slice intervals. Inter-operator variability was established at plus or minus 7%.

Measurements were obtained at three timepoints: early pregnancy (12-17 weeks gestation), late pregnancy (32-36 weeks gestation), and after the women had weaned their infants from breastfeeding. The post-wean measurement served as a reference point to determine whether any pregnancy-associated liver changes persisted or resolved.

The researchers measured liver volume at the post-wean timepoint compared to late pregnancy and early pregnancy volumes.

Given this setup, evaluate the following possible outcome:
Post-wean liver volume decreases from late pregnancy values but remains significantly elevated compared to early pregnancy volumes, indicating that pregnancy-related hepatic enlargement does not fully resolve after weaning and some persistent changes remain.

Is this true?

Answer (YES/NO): NO